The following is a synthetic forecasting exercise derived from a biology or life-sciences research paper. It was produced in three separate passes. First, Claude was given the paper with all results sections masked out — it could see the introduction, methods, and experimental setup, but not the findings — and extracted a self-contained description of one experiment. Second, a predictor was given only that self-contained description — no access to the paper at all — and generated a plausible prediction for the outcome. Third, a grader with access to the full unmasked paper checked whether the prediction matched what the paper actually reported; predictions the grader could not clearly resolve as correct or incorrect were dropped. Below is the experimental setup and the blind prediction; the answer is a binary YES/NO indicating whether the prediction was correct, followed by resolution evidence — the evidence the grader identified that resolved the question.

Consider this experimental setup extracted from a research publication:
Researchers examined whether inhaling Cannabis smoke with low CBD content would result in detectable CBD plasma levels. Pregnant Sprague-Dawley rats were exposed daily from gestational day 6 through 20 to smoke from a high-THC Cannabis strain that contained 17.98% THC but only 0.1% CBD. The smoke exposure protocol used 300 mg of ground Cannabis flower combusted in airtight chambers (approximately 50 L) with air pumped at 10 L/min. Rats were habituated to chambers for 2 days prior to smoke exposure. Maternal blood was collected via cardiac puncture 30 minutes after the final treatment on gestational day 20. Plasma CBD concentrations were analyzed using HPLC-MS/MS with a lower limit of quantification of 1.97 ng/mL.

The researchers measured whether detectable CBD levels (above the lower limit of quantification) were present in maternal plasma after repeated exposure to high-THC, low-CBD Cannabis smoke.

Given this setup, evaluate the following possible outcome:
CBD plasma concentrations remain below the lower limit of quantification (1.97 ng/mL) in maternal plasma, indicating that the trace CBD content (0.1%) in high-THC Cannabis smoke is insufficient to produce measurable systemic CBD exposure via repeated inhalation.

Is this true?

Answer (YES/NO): YES